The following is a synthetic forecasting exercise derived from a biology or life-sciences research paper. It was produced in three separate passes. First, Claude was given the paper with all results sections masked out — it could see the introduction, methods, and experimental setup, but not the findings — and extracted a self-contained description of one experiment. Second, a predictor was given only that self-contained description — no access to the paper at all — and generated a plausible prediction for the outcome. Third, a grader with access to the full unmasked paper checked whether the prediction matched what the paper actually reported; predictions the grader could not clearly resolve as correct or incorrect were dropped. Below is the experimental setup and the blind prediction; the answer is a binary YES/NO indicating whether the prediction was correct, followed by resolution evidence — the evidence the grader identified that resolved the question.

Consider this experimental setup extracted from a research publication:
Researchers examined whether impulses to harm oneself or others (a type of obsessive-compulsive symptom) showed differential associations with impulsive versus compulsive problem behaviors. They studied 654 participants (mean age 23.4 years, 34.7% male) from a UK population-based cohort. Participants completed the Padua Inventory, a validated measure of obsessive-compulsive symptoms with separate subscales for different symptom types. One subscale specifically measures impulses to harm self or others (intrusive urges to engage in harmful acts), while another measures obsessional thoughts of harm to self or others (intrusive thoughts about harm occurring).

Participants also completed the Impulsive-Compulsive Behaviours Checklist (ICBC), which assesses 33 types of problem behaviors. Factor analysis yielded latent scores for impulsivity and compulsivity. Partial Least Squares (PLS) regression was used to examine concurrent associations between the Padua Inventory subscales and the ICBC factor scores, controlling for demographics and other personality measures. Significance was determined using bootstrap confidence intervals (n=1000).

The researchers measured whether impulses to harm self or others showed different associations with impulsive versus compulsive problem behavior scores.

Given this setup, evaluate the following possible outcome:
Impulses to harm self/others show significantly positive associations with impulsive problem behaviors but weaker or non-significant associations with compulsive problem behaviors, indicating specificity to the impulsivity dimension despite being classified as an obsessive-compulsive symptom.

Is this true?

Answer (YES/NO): NO